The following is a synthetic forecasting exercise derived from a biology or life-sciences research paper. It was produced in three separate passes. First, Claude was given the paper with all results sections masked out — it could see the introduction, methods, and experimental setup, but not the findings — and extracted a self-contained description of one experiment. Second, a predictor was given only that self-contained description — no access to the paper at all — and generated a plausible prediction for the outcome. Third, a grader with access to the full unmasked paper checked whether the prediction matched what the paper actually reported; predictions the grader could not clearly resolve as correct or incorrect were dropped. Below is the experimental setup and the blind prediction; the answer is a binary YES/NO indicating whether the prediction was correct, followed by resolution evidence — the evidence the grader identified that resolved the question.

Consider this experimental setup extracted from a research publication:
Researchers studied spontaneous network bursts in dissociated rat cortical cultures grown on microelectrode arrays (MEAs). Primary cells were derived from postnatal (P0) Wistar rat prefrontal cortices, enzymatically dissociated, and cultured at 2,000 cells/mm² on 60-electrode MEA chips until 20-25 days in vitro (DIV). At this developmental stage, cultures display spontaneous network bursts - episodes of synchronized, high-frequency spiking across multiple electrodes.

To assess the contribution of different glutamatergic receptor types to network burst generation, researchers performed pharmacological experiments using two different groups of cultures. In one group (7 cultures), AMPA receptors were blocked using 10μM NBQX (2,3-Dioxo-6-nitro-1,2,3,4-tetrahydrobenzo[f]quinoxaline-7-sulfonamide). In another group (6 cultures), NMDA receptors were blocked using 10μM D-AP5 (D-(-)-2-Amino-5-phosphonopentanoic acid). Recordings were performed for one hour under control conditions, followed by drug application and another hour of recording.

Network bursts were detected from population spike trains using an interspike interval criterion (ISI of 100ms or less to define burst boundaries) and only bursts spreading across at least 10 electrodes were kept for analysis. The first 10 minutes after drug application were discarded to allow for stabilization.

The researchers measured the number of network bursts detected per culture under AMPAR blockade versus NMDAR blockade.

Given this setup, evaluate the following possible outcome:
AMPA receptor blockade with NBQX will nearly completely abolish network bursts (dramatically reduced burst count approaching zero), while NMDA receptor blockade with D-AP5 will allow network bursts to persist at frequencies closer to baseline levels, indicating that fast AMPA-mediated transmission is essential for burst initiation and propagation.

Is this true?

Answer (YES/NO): YES